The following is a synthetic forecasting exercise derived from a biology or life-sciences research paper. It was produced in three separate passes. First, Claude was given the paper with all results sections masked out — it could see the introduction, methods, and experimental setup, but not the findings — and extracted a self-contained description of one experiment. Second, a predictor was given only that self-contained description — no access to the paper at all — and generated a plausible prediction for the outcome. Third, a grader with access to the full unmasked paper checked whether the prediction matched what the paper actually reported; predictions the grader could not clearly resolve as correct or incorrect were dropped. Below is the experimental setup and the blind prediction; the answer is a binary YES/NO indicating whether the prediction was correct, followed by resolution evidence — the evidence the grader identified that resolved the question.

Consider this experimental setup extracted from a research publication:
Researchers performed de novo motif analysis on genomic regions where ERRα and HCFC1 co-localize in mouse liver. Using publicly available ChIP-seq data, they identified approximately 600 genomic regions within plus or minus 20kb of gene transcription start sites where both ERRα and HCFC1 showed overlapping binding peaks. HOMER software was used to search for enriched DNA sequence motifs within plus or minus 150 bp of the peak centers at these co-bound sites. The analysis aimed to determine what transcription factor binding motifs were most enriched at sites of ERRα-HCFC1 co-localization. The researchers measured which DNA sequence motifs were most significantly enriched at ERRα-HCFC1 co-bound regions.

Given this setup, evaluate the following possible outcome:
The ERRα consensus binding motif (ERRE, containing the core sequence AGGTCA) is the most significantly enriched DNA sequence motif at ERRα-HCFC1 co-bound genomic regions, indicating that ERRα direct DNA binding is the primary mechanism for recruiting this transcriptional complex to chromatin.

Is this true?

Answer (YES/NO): YES